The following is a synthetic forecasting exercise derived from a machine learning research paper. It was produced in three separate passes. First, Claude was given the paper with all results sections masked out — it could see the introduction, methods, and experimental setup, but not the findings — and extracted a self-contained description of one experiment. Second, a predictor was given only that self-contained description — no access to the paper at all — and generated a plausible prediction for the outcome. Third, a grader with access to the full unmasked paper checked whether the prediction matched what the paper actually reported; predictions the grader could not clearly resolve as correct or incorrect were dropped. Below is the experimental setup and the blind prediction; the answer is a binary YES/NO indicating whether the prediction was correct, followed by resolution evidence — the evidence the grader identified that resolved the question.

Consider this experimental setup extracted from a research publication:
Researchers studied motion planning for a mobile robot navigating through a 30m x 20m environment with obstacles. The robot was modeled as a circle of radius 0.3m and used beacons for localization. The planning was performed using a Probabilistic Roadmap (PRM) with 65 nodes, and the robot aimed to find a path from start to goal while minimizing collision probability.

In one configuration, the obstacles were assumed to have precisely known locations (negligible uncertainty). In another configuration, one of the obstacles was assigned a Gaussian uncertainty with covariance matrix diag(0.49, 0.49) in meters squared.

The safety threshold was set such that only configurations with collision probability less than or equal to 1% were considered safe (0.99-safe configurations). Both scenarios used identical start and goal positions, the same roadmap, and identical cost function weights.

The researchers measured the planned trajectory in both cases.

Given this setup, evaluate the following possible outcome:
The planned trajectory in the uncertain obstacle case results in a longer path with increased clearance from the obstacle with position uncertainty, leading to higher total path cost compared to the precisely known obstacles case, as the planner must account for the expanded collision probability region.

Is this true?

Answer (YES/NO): YES